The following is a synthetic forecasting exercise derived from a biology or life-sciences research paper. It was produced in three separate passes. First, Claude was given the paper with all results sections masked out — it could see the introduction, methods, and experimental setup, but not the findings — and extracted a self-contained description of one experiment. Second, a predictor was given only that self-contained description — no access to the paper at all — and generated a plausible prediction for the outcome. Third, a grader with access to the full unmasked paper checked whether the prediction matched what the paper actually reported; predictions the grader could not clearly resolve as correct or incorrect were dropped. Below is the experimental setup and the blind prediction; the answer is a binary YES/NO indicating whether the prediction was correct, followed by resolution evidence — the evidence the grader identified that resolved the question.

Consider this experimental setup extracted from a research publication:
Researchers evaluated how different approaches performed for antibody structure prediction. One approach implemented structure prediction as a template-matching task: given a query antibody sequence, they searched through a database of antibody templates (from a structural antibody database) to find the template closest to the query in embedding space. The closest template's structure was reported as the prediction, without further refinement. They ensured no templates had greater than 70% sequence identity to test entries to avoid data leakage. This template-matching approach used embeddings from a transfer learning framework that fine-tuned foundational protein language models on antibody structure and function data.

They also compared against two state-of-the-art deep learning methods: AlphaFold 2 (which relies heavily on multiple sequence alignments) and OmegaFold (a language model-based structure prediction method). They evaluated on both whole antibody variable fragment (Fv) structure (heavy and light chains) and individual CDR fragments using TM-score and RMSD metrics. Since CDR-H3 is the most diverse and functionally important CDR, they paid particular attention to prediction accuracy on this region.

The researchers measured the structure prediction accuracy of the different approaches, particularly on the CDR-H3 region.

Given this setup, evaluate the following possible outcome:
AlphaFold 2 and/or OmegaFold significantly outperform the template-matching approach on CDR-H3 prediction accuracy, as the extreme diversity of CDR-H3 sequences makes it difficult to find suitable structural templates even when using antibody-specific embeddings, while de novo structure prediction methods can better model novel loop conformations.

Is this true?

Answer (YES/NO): NO